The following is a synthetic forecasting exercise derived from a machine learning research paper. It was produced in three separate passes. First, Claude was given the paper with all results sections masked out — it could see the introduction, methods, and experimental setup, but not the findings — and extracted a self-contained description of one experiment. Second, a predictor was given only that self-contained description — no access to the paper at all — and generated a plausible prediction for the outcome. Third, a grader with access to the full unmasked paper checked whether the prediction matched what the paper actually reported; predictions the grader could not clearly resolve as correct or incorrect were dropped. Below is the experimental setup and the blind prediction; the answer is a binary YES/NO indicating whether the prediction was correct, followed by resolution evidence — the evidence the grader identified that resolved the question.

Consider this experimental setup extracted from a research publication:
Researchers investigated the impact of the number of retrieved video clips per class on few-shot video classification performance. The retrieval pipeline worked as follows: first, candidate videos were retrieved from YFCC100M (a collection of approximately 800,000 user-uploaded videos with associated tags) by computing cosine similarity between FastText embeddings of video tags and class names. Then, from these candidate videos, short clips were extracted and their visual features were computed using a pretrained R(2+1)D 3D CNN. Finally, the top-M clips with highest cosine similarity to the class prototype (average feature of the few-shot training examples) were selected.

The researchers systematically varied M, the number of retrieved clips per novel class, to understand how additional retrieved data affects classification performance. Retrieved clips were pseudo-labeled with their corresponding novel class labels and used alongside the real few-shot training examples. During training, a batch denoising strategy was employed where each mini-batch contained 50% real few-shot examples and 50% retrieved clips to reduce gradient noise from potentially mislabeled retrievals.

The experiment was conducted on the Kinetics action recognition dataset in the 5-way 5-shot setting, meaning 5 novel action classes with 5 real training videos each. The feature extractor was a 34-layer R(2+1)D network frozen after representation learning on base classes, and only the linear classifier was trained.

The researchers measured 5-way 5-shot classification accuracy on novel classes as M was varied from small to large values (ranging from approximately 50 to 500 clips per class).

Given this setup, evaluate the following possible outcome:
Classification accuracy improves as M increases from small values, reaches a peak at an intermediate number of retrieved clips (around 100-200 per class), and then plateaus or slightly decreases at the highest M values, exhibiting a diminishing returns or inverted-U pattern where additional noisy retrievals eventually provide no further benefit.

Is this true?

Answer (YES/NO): NO